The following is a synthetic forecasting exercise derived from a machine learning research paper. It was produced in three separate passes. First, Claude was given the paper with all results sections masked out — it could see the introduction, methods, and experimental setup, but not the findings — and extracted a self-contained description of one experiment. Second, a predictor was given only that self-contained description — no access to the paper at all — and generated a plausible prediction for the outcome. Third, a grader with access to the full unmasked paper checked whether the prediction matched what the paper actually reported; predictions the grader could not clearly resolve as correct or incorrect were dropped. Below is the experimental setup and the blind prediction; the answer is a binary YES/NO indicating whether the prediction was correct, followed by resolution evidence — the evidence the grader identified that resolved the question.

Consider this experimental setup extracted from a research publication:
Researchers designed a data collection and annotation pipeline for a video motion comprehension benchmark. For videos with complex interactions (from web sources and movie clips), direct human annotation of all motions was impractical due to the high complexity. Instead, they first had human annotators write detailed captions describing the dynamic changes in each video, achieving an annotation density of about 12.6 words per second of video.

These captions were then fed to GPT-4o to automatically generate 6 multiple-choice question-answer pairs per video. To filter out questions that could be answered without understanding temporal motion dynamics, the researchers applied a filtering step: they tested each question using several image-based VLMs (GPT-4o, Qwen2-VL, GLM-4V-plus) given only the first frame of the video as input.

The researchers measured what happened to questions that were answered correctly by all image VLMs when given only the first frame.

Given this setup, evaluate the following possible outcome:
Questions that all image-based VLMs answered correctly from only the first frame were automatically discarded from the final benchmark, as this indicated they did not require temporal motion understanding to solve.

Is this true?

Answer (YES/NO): YES